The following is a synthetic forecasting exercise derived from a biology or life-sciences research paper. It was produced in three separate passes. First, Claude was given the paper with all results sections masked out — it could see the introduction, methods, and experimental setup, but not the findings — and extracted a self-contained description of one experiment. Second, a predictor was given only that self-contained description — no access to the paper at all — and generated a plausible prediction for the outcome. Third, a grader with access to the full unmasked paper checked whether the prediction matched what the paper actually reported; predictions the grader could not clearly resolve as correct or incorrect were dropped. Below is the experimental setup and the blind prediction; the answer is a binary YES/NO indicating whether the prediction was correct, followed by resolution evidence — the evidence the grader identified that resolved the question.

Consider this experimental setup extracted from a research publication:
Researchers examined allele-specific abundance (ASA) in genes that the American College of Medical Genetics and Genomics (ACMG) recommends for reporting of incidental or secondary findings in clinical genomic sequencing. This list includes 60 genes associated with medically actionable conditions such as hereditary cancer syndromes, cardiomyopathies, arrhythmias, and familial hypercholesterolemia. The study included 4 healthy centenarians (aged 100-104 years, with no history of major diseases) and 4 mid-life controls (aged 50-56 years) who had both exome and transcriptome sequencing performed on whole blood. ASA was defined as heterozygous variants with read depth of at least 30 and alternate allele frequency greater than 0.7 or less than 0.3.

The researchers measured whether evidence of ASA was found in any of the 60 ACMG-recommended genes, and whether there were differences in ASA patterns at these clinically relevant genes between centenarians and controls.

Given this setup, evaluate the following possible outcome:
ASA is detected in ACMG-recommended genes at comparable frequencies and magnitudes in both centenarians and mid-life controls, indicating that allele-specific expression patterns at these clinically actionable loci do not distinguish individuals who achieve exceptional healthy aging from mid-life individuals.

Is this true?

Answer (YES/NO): YES